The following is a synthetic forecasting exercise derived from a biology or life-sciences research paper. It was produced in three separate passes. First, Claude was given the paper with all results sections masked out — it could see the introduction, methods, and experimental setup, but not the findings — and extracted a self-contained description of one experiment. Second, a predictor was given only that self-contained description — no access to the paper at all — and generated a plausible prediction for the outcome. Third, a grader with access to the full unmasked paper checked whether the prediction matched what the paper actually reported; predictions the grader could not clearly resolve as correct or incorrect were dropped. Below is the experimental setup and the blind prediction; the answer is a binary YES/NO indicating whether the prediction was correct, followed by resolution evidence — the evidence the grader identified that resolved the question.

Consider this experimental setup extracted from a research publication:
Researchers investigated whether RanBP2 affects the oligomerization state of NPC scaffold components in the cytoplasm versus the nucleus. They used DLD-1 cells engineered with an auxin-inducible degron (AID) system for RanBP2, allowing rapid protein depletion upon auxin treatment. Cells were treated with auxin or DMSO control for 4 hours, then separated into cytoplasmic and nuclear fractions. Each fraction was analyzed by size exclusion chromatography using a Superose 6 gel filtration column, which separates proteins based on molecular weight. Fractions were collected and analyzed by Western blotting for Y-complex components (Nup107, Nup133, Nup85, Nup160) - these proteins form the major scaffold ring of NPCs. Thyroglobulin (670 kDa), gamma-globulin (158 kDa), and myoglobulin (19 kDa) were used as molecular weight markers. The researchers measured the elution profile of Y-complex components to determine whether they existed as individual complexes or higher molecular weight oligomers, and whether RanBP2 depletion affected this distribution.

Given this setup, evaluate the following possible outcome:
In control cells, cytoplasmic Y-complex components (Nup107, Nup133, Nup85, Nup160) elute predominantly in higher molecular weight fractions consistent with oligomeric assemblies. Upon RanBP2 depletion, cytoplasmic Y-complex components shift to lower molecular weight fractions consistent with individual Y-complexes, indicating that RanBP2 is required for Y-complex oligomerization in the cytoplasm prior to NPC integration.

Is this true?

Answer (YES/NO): YES